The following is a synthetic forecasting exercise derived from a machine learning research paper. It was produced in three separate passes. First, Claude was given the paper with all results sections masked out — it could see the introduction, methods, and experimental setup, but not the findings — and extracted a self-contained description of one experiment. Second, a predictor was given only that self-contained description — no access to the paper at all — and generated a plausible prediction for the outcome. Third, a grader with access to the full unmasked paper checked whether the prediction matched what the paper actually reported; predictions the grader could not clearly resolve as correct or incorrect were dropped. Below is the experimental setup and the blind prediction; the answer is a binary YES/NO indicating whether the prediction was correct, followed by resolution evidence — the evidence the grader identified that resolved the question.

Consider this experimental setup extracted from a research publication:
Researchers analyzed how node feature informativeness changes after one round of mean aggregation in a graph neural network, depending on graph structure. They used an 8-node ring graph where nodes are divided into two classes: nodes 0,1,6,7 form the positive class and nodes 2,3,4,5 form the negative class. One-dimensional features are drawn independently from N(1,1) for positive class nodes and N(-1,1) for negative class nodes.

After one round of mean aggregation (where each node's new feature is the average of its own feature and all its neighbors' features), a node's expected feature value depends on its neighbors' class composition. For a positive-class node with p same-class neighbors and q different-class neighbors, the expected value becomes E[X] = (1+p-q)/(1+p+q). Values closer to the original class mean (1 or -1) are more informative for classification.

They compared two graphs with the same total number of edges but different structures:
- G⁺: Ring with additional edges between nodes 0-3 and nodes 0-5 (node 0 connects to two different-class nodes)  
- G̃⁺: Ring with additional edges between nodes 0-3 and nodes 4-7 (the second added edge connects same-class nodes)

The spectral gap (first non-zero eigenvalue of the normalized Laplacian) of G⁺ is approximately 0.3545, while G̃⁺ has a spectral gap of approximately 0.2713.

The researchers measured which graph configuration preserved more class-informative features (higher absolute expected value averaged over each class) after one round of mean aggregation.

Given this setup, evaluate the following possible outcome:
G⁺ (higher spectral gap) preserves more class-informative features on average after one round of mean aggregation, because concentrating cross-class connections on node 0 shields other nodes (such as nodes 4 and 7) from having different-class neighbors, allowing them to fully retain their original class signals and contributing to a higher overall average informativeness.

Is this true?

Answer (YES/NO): YES